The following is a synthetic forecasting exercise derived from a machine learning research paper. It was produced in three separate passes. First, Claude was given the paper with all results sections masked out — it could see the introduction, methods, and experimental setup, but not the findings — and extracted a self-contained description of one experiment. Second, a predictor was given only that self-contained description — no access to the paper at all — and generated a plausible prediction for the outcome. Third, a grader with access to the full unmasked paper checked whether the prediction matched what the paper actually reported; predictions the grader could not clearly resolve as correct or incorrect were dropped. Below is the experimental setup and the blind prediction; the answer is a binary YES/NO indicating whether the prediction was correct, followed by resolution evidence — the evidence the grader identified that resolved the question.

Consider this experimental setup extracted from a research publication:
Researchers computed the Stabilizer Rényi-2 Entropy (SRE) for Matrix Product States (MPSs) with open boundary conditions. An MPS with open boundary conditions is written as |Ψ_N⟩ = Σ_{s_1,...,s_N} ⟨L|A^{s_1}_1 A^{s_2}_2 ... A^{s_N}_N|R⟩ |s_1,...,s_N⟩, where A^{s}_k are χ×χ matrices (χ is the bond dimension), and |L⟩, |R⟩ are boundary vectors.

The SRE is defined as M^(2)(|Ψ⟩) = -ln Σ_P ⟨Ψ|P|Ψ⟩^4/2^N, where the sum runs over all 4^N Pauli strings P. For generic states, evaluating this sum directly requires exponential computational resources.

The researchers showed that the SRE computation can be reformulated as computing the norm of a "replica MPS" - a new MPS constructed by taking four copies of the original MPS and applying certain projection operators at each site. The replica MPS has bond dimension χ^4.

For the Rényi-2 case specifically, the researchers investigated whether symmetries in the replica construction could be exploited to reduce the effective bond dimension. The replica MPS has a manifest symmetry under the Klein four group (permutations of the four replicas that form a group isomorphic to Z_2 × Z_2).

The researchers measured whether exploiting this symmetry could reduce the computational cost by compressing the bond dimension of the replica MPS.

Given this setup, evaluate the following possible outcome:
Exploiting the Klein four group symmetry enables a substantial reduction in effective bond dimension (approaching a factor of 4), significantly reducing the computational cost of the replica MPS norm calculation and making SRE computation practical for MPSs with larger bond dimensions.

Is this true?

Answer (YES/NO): YES